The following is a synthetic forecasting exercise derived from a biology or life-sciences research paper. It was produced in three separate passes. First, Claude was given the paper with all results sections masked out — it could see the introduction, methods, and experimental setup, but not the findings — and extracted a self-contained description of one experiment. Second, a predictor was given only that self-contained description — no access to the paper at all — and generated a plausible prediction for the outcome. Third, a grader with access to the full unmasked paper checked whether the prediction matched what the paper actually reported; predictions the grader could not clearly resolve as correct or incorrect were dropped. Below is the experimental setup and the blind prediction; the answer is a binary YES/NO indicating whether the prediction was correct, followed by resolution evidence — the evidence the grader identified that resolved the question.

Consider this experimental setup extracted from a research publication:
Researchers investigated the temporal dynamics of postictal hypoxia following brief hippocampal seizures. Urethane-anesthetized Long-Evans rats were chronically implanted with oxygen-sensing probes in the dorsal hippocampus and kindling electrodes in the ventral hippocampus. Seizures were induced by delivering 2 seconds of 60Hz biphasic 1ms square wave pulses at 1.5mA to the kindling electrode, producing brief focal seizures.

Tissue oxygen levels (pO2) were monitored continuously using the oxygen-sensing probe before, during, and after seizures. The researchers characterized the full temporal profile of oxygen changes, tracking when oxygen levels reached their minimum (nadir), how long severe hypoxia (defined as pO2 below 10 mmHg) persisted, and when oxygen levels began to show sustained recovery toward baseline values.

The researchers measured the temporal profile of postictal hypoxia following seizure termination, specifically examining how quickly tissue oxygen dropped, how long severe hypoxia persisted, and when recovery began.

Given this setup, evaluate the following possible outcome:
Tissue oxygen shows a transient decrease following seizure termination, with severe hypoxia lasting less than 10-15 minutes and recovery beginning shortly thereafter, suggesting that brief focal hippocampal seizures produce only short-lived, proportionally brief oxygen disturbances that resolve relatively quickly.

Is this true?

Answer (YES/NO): NO